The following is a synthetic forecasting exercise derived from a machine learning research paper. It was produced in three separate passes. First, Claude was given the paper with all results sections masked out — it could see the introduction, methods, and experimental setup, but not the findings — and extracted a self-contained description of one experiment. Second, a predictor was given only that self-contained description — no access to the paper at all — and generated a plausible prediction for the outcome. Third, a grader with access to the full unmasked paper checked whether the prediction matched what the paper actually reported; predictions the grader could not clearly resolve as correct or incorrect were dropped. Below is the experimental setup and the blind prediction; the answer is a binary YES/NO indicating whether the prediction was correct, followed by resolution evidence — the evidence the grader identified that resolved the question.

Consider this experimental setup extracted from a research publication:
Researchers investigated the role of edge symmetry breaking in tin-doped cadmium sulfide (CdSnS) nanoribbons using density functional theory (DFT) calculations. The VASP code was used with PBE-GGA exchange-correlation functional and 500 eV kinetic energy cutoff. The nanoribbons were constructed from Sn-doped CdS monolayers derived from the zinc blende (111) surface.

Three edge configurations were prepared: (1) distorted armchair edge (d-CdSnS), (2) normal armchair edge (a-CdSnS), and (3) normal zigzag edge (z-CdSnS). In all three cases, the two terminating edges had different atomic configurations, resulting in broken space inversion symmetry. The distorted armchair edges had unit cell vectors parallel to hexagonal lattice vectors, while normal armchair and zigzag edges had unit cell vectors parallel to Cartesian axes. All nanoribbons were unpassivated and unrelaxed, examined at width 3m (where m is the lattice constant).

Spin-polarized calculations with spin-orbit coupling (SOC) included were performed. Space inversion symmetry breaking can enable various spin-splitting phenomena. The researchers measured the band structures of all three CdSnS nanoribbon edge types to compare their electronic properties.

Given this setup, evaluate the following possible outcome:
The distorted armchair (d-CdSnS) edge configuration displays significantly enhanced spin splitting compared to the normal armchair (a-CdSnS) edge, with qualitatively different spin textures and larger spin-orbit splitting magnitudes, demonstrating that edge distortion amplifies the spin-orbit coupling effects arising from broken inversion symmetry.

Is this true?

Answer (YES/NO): NO